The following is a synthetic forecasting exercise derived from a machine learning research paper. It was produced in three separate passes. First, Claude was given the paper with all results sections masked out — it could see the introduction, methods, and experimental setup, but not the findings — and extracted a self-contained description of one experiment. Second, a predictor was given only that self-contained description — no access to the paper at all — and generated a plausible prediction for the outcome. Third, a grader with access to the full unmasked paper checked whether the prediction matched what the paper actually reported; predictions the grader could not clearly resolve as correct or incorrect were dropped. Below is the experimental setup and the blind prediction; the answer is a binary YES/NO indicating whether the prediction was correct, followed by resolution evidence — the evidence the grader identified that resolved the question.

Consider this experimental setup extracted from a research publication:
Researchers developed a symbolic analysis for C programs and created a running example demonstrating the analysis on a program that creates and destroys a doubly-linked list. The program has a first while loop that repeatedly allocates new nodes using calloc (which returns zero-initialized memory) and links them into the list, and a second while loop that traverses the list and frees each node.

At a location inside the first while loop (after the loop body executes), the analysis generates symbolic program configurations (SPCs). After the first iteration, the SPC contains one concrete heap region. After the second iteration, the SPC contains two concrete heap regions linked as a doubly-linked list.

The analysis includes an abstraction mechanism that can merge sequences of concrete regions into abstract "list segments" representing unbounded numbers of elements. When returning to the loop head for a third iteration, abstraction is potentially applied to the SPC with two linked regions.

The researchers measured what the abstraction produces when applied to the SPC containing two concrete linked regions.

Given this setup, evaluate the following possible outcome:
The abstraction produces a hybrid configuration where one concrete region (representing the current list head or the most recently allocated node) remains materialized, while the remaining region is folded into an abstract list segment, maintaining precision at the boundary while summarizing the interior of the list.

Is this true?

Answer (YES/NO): NO